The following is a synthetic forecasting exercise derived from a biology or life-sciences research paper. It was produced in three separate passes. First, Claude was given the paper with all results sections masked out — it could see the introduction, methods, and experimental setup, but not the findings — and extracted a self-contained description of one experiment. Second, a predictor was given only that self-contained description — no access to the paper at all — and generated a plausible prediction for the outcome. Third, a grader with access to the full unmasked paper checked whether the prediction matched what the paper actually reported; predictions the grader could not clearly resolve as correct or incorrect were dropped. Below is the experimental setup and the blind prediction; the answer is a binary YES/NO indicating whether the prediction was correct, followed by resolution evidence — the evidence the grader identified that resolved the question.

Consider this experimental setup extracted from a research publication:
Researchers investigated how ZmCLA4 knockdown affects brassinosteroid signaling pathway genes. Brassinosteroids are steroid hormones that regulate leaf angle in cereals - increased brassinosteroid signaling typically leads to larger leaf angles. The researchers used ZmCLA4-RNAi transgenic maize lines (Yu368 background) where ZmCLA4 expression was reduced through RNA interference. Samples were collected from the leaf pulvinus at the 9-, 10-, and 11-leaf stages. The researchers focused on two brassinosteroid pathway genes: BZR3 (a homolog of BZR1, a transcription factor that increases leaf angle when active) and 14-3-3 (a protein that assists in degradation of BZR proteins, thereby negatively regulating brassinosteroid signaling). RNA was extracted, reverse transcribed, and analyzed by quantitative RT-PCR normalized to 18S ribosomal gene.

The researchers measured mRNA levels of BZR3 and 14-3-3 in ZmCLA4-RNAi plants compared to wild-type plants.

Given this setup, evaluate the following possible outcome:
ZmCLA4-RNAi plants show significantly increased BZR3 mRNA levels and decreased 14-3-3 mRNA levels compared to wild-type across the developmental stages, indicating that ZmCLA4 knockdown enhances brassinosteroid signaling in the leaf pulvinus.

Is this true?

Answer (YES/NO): YES